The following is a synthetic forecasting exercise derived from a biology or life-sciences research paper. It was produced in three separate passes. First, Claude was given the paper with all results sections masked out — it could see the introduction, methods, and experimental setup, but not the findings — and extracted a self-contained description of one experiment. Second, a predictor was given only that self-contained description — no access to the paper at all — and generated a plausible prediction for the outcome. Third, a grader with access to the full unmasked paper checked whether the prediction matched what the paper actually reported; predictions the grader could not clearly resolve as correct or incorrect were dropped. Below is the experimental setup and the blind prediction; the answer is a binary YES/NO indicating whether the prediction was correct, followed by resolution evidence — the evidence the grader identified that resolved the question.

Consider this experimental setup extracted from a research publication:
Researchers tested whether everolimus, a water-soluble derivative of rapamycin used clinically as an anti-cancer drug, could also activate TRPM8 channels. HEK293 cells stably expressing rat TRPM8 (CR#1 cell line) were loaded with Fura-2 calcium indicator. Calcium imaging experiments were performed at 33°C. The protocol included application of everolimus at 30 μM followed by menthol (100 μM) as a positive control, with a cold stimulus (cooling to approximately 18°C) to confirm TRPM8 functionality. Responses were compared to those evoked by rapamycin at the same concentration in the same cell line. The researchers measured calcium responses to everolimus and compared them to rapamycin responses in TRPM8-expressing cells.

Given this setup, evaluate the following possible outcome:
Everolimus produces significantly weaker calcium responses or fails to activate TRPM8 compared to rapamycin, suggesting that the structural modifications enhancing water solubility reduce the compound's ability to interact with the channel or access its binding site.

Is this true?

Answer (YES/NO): YES